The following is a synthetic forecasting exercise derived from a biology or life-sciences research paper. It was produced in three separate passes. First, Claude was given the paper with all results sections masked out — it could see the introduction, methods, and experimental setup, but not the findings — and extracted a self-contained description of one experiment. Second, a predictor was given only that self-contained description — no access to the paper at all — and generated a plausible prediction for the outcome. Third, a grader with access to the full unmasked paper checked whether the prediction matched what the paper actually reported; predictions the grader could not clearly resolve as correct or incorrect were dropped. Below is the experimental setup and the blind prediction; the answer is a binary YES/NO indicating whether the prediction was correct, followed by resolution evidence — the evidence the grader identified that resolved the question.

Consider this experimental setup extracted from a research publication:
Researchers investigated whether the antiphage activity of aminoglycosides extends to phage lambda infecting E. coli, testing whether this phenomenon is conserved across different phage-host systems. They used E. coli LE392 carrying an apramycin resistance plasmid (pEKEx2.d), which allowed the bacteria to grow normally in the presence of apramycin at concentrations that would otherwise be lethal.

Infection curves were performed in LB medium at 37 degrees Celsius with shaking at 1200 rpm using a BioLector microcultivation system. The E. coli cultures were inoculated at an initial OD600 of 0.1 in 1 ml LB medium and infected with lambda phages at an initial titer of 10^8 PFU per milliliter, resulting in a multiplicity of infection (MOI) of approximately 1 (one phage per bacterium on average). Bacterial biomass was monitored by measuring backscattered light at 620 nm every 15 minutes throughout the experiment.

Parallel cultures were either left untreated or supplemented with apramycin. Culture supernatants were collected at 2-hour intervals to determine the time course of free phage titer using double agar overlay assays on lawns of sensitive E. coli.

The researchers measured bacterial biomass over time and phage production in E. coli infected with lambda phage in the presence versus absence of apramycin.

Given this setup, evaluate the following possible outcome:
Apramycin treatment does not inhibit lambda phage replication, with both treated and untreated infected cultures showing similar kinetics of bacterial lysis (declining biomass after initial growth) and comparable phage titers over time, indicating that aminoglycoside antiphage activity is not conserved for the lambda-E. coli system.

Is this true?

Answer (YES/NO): NO